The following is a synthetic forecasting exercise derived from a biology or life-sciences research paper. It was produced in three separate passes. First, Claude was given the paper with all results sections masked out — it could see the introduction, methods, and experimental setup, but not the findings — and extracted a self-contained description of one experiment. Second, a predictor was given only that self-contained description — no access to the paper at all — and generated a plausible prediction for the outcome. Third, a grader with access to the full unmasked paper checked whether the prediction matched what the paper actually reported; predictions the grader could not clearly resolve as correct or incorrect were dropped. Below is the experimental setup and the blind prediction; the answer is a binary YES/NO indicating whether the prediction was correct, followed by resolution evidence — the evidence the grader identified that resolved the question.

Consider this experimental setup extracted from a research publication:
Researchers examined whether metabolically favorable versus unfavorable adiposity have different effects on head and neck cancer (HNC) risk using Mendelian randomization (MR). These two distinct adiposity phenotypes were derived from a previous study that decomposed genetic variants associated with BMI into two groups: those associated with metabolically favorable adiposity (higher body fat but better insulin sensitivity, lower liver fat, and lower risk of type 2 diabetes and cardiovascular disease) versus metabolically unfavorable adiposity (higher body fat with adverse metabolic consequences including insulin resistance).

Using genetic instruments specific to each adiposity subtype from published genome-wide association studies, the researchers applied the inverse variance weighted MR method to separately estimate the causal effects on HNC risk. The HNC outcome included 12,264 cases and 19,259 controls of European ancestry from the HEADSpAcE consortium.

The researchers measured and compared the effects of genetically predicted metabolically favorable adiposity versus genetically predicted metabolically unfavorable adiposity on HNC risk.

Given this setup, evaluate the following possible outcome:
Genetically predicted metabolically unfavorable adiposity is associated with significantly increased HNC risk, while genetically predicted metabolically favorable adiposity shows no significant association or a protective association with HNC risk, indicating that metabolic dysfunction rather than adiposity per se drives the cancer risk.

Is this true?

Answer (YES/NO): NO